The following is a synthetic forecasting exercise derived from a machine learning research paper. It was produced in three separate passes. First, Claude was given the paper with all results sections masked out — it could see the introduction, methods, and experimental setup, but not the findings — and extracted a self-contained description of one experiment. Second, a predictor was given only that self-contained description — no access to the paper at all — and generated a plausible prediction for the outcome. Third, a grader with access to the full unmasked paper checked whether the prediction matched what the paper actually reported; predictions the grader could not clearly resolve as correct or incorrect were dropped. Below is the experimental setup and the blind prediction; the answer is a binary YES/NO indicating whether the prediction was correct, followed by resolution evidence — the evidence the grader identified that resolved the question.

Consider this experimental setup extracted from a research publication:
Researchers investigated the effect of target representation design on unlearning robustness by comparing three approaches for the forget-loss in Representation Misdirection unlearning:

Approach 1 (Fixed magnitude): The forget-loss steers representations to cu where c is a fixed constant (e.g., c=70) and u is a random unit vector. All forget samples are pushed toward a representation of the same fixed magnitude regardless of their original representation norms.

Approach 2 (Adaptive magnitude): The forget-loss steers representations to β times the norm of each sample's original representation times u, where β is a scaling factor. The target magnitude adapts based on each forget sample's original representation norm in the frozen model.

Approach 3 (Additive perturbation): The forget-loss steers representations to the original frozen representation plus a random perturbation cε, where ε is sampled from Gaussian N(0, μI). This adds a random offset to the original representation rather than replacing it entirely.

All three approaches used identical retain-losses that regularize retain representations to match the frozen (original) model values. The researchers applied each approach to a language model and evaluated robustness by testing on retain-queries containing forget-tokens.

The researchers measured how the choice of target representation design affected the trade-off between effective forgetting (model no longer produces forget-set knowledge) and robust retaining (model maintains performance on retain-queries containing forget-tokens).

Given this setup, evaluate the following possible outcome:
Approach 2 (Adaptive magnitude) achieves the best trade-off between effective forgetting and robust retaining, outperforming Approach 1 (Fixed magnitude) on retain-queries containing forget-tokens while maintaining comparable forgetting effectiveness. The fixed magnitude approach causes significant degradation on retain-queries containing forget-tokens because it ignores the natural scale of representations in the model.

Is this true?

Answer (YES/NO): NO